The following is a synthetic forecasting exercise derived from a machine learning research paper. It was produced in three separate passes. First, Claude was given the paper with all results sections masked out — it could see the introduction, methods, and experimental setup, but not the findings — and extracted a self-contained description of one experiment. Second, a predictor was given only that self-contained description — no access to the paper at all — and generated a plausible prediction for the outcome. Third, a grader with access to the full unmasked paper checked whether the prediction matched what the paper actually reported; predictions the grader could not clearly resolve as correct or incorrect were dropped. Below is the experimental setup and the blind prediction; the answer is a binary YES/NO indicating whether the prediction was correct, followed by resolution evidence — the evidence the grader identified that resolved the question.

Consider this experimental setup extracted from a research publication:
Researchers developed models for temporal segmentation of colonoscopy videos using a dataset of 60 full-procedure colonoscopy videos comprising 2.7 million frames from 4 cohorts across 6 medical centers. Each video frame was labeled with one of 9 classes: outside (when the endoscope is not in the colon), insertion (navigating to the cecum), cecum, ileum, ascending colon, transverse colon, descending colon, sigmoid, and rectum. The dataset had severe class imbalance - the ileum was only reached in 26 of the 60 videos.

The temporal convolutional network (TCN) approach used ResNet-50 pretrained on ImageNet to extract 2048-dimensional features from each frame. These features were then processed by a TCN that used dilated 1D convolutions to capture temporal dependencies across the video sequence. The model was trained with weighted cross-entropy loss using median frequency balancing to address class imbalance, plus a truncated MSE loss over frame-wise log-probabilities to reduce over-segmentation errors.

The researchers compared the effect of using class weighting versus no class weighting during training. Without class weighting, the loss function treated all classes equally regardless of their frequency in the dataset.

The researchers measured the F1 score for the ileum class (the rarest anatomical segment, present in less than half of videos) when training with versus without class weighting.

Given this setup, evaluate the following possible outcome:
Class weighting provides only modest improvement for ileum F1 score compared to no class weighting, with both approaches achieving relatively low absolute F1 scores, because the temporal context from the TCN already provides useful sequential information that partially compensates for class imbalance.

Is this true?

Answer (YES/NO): NO